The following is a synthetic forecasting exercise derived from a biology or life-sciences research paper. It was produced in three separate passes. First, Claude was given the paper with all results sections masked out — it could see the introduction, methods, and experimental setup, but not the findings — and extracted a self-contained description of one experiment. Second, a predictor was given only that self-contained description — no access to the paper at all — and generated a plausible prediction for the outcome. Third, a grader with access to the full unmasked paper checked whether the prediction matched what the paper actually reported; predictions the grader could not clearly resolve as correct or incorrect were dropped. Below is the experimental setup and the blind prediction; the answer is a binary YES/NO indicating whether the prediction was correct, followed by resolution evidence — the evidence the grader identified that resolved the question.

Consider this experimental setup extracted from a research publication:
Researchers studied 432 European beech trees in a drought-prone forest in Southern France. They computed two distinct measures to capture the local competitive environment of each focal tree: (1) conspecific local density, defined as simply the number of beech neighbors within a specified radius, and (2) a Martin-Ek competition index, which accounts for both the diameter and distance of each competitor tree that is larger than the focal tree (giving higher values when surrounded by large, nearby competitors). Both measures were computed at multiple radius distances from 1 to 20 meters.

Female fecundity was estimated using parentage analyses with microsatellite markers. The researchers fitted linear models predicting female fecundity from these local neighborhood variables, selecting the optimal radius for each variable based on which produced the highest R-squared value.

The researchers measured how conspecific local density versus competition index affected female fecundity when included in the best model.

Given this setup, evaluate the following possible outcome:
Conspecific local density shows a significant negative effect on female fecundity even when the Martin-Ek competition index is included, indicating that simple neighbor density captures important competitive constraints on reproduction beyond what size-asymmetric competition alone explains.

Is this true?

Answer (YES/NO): NO